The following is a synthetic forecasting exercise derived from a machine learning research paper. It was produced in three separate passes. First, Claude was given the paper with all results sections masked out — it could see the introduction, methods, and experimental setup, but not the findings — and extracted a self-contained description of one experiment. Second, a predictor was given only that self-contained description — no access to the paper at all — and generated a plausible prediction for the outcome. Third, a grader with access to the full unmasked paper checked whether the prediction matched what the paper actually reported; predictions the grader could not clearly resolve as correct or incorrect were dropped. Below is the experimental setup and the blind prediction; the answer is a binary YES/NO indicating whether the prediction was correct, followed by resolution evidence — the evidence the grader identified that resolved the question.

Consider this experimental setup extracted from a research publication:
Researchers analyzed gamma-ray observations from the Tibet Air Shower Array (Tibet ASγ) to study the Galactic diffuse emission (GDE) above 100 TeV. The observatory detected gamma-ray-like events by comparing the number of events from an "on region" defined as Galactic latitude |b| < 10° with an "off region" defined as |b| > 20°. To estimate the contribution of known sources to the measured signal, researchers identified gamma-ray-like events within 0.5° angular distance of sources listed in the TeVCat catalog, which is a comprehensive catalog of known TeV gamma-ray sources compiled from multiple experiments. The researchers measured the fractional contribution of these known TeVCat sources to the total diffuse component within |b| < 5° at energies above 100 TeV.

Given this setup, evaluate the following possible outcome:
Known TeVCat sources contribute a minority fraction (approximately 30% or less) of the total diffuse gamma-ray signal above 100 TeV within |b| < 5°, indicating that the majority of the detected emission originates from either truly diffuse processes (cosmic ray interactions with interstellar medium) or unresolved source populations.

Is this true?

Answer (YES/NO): YES